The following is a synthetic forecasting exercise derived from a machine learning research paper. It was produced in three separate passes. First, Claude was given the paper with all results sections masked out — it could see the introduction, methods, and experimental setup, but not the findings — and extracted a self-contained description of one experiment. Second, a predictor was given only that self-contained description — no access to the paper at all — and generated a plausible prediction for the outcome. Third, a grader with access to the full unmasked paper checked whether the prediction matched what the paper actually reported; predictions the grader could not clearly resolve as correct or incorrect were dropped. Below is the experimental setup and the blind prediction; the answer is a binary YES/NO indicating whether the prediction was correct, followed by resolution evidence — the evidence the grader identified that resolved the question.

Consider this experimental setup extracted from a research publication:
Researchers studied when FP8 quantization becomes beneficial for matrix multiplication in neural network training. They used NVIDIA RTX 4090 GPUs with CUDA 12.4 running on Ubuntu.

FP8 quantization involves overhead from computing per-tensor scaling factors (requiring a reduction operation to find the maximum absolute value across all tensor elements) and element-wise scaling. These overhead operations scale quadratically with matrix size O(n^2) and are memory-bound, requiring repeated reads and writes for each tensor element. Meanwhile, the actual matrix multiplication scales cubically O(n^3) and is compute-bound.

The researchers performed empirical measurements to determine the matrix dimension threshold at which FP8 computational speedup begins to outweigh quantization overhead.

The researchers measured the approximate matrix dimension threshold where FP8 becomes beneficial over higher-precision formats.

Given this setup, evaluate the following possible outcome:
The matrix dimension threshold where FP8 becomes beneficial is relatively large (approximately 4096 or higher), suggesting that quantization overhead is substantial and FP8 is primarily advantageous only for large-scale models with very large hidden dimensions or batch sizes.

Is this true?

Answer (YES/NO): YES